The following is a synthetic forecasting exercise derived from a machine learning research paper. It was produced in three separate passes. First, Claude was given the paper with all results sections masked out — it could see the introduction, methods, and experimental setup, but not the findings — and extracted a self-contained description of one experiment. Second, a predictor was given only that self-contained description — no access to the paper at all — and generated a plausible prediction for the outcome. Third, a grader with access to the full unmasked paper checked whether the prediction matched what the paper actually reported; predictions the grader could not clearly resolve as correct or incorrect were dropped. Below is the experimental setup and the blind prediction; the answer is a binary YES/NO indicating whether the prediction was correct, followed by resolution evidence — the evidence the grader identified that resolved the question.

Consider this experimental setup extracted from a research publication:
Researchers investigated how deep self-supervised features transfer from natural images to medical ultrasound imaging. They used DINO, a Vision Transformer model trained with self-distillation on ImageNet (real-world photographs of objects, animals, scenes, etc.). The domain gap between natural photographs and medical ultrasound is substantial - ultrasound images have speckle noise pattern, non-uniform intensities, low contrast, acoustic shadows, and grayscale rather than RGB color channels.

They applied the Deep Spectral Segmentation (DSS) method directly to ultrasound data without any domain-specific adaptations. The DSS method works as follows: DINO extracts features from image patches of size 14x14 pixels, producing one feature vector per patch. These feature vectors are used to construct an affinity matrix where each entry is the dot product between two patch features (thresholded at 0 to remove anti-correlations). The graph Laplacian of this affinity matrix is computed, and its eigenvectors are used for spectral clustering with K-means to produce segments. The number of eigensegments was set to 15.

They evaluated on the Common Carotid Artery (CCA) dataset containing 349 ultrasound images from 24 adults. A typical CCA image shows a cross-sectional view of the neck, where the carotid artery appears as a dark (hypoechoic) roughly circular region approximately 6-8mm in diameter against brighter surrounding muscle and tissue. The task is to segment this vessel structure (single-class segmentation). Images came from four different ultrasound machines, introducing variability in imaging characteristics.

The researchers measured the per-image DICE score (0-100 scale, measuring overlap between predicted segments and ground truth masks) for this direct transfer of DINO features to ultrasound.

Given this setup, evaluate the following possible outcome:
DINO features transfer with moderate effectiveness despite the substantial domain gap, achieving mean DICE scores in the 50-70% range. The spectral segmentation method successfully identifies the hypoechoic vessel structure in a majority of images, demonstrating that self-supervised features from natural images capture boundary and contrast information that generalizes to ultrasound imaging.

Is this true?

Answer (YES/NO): NO